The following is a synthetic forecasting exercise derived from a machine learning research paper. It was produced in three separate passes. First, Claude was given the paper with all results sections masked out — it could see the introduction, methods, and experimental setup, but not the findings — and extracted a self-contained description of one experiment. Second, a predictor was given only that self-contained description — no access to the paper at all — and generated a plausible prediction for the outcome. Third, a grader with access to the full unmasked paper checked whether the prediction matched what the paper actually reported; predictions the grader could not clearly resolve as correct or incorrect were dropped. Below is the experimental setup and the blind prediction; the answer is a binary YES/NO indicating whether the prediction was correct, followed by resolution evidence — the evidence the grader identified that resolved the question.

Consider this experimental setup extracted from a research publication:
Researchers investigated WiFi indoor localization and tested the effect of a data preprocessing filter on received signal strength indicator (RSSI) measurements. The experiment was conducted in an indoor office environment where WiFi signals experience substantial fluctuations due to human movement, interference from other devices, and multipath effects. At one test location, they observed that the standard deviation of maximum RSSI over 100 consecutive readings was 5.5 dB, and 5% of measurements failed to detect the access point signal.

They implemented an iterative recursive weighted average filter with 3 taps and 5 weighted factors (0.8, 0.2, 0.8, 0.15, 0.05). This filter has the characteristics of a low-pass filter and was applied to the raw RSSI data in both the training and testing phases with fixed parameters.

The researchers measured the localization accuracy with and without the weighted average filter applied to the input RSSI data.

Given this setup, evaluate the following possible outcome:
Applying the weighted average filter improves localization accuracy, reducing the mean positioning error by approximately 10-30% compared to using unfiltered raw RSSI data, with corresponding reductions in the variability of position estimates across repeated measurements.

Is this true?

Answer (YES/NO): YES